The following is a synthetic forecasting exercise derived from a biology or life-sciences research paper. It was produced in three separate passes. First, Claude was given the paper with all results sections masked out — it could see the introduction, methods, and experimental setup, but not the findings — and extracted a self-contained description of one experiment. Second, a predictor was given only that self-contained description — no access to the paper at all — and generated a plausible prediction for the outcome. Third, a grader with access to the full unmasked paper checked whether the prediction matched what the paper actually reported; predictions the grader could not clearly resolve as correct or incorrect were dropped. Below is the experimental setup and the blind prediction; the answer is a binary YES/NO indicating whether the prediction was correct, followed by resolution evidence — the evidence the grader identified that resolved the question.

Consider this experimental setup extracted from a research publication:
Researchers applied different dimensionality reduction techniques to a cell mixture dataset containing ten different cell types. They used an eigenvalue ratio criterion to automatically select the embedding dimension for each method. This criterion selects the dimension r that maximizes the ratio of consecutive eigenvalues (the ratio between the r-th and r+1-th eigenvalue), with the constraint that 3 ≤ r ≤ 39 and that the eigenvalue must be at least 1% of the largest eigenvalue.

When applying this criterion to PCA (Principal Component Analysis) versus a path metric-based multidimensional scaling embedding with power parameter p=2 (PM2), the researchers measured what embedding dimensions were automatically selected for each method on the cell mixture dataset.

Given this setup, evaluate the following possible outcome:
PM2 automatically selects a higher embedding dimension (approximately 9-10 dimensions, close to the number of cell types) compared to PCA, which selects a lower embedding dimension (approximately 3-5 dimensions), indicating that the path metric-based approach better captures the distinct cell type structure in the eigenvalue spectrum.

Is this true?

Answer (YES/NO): NO